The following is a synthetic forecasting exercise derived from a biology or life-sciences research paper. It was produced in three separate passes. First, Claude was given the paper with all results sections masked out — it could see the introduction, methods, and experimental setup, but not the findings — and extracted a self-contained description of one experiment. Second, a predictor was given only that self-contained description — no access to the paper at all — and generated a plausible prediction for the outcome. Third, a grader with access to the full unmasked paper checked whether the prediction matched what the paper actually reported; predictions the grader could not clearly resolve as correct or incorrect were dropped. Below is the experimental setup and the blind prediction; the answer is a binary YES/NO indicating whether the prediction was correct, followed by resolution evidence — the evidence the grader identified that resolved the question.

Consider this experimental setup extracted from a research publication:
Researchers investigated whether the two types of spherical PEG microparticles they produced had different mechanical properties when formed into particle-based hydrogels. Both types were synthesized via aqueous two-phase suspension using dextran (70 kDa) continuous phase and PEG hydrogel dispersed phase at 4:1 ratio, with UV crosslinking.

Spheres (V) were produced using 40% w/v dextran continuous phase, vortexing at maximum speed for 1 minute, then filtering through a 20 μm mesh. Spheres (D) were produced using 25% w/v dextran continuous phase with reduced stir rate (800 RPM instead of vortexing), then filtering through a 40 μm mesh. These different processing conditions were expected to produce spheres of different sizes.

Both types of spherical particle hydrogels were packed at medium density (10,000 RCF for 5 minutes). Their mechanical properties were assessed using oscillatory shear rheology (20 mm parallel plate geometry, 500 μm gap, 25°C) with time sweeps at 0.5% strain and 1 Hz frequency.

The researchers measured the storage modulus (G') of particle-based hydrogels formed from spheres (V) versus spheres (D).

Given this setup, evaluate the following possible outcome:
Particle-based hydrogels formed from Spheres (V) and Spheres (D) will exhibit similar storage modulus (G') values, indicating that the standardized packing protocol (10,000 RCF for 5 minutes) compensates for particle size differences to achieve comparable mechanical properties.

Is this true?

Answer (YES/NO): NO